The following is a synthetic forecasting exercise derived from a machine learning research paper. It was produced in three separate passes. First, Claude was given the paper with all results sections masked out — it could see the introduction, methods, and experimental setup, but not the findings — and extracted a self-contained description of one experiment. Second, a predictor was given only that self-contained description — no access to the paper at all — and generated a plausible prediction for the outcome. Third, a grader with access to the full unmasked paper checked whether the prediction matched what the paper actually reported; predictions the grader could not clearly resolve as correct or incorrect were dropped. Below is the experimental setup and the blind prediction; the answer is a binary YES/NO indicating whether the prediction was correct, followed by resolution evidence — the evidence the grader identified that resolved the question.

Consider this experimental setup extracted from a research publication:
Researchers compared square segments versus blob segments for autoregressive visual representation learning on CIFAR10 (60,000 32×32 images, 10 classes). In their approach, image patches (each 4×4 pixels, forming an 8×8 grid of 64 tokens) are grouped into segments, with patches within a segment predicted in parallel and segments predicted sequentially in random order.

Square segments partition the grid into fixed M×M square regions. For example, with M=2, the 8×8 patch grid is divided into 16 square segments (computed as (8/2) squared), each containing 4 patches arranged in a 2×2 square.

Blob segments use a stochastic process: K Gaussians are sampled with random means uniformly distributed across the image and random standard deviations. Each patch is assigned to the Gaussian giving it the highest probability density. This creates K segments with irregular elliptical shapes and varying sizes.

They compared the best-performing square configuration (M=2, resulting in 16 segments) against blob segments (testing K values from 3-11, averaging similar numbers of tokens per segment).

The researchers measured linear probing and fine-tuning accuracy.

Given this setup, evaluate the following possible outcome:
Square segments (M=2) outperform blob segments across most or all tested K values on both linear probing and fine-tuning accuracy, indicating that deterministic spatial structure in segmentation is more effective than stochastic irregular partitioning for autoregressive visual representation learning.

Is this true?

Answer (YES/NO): NO